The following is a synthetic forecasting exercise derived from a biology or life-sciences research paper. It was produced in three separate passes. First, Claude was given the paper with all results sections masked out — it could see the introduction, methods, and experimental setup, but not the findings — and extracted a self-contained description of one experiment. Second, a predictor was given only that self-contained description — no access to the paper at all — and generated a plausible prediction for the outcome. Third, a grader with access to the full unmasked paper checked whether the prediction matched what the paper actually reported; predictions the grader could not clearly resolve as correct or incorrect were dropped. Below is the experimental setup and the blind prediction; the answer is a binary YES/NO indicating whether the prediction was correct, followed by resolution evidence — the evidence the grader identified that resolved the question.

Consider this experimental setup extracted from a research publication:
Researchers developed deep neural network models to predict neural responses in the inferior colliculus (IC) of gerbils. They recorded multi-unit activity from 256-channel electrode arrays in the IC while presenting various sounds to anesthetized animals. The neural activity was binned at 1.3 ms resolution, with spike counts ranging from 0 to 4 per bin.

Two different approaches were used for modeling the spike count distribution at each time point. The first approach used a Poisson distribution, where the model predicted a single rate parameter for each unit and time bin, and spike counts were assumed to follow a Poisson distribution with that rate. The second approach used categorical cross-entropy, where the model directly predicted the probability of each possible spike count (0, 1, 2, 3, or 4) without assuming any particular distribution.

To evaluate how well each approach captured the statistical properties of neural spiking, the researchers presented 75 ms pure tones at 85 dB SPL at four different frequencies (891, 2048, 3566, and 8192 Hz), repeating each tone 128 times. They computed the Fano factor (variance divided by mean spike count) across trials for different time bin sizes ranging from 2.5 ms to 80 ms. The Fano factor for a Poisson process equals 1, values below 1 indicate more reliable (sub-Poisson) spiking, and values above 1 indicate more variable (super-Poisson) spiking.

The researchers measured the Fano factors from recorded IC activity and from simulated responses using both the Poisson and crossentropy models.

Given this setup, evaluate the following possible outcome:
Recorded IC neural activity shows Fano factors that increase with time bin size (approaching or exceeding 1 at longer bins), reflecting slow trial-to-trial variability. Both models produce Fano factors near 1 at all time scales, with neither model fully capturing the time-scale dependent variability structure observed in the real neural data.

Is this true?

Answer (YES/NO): NO